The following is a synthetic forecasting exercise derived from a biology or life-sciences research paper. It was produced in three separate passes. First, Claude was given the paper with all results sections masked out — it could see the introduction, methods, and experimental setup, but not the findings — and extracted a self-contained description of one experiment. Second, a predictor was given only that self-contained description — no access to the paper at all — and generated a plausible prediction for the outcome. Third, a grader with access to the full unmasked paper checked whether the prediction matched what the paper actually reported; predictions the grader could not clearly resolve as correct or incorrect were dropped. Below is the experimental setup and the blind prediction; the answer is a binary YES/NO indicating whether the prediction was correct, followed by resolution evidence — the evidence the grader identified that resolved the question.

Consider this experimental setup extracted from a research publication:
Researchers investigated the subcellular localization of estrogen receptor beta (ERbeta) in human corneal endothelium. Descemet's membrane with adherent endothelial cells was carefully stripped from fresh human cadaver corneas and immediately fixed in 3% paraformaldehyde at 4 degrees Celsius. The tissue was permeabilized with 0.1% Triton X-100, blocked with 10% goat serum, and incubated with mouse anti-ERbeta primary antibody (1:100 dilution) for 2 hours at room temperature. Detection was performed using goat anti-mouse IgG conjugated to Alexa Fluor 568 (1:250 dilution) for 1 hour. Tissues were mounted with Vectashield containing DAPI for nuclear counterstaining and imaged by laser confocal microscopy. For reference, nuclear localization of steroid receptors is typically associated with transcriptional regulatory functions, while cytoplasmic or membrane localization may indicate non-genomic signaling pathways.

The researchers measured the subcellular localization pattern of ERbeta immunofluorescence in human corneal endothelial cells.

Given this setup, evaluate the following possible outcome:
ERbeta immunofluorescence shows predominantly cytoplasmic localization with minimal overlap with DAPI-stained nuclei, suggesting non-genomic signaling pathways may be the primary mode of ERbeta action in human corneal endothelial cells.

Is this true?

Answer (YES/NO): YES